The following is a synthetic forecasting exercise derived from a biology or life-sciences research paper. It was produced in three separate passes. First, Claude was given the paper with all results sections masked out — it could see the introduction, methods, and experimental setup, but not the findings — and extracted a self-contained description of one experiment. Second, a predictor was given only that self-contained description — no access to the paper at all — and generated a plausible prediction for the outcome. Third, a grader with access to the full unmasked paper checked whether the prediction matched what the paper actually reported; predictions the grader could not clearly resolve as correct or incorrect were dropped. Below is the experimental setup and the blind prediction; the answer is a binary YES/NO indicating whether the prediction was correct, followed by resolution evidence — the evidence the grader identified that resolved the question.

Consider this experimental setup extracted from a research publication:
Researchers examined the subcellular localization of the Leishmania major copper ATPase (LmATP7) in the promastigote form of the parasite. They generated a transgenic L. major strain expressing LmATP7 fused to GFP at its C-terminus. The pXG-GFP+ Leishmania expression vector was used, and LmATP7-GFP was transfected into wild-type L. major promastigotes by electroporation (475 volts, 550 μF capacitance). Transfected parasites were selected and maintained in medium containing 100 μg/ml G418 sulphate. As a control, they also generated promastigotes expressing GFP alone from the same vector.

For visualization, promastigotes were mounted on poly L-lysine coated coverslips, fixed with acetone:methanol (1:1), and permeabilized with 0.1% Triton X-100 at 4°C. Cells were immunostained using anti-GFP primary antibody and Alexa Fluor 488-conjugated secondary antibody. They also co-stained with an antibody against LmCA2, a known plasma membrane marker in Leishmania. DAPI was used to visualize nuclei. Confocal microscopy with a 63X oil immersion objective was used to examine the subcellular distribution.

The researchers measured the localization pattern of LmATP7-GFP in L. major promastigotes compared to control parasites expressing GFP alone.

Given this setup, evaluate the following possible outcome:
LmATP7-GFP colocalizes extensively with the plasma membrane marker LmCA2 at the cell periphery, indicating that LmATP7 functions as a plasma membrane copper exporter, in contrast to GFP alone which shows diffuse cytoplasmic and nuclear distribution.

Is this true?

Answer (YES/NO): NO